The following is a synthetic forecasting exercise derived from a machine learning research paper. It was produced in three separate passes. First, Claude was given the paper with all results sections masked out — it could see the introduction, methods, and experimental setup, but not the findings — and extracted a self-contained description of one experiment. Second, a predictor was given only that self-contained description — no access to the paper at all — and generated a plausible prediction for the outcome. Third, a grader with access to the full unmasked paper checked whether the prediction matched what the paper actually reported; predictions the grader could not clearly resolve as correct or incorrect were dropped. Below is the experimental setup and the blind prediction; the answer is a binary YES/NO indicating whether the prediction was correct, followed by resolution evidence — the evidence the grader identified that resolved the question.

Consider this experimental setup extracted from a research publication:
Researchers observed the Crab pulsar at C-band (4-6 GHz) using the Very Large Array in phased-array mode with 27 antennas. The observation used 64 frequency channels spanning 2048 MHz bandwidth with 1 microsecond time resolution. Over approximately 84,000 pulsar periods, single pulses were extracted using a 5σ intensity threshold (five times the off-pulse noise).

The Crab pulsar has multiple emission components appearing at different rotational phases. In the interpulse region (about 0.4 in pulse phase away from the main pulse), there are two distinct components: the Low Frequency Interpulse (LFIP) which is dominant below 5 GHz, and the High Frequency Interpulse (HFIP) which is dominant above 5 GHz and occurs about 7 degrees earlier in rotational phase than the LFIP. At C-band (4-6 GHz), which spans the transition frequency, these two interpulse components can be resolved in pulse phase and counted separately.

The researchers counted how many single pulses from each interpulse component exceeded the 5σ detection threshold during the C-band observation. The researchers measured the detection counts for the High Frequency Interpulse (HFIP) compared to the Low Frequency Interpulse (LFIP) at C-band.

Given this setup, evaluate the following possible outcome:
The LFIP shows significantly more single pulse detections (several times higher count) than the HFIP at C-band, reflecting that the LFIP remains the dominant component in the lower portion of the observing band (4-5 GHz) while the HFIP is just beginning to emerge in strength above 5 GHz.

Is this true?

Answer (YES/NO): NO